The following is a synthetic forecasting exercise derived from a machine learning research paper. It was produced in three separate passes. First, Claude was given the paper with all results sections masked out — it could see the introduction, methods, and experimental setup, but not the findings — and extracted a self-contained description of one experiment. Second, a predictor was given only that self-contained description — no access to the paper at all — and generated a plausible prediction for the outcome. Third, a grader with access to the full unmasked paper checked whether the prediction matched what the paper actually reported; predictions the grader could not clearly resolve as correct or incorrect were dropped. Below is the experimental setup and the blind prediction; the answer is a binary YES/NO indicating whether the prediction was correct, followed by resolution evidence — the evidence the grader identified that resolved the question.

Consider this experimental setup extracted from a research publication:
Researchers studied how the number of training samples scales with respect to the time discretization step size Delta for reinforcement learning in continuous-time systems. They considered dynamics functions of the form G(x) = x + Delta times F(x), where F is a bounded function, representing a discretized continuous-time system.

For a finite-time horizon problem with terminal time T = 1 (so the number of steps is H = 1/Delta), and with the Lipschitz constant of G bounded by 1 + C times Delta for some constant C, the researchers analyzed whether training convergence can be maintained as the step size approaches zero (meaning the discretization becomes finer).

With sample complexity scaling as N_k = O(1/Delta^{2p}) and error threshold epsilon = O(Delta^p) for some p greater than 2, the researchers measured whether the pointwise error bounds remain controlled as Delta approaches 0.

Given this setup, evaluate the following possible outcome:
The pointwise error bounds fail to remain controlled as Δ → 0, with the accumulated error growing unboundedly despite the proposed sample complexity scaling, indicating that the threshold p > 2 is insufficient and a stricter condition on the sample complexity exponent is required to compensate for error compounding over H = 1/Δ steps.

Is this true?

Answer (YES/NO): NO